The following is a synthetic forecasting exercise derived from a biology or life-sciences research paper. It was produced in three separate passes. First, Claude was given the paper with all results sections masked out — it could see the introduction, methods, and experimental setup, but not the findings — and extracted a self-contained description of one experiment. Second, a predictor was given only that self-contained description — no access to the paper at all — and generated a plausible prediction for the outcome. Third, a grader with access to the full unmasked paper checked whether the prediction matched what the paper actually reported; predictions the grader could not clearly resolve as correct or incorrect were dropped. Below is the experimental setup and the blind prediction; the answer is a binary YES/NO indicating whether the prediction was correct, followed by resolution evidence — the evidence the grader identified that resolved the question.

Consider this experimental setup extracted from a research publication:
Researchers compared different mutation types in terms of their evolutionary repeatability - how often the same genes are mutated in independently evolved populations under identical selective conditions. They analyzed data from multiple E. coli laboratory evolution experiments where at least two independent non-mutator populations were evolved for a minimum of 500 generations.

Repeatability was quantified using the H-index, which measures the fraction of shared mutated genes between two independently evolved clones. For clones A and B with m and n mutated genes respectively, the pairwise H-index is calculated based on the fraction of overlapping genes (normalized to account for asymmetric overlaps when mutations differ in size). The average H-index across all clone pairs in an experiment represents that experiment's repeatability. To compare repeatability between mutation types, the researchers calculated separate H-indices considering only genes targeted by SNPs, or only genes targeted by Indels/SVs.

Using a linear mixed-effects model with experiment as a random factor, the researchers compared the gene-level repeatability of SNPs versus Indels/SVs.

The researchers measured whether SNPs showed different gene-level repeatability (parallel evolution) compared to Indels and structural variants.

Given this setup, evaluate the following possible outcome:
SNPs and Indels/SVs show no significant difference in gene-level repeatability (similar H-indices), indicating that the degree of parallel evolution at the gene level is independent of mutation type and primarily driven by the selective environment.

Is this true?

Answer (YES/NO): NO